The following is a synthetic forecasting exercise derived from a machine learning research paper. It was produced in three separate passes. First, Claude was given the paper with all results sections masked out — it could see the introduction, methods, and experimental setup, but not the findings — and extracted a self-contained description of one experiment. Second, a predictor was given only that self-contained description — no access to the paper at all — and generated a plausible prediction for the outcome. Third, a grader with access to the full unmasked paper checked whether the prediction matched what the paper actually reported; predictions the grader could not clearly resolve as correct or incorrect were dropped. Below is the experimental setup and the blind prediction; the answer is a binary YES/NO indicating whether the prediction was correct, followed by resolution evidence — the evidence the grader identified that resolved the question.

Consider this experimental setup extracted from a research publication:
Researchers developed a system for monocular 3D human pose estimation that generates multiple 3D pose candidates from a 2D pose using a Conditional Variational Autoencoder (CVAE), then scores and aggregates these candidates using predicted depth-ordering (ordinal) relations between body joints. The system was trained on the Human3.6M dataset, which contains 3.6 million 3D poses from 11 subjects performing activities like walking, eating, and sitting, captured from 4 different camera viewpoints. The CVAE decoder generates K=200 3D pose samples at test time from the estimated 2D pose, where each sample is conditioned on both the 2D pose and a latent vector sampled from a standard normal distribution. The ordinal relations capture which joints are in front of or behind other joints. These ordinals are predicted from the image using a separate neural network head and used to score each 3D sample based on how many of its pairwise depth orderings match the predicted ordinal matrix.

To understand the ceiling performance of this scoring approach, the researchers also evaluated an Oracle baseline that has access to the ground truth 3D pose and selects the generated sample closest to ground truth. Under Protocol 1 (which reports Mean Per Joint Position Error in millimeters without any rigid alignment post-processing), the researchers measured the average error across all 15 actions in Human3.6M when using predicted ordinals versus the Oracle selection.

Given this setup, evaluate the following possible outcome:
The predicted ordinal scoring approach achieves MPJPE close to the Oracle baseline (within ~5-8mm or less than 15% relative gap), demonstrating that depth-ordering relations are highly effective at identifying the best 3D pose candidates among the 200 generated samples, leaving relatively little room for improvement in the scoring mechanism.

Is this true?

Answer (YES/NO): NO